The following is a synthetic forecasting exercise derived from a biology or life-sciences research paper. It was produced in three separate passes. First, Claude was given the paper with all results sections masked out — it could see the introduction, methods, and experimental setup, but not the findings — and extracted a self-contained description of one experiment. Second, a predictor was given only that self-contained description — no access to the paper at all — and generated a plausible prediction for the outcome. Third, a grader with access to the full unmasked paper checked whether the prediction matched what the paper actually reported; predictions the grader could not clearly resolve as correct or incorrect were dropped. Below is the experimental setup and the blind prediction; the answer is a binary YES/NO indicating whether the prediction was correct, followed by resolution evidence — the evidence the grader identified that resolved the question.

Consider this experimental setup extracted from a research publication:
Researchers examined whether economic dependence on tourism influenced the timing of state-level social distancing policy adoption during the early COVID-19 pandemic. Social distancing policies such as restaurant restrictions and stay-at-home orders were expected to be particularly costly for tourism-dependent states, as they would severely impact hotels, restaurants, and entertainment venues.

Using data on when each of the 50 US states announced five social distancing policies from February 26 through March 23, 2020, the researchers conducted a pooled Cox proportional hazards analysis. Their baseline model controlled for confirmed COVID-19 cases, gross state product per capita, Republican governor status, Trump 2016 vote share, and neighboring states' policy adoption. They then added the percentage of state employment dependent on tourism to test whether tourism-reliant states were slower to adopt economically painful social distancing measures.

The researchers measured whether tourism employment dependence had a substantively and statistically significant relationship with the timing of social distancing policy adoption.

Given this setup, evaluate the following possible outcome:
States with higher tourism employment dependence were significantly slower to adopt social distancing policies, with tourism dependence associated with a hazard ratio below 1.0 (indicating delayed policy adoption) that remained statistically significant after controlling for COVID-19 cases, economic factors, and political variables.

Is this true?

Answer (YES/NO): NO